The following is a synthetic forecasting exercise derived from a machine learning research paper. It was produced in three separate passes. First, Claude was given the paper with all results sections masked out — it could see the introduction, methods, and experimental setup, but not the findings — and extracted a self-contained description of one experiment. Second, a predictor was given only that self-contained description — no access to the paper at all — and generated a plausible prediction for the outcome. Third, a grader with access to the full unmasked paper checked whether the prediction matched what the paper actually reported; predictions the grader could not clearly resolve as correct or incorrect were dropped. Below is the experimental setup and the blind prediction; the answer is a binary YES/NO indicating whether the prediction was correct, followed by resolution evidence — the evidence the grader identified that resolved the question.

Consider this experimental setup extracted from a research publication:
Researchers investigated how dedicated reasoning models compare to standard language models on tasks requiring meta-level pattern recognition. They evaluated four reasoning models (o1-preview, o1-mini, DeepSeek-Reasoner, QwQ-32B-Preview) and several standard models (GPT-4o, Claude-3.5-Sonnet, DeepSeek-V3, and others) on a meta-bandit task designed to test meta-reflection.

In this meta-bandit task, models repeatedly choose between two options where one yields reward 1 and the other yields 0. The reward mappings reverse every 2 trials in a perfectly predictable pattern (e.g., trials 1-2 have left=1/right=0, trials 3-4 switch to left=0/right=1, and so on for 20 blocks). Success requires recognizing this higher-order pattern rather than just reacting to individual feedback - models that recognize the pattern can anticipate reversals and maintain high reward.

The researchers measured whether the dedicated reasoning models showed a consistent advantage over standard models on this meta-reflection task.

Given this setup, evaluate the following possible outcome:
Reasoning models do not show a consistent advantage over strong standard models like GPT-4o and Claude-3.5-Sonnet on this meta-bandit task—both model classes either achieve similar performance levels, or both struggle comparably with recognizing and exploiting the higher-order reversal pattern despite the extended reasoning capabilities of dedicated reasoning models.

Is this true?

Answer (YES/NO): YES